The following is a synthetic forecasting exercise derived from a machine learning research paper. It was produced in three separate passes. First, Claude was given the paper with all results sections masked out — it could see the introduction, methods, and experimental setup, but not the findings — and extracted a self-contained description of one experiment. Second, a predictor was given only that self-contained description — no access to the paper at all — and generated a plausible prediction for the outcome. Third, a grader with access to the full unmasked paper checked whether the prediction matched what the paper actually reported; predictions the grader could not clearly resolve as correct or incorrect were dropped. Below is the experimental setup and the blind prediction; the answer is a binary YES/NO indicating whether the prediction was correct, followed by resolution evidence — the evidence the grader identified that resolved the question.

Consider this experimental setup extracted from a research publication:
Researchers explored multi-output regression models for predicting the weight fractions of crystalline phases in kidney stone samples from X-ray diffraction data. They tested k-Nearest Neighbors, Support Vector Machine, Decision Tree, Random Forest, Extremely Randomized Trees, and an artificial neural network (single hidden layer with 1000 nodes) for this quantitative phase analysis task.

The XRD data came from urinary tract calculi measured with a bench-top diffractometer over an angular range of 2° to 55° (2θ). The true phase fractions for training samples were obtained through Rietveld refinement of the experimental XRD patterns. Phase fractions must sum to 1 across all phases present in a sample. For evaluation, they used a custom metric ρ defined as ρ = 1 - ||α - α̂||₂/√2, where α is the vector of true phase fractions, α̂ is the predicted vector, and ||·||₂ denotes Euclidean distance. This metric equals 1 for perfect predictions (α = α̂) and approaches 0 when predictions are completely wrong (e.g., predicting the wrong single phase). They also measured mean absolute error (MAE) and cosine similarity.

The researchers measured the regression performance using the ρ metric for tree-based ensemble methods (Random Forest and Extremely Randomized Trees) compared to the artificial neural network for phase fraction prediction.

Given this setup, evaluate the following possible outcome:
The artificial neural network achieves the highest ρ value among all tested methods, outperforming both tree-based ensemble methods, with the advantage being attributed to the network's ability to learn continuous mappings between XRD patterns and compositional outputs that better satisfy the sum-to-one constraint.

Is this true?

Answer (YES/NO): NO